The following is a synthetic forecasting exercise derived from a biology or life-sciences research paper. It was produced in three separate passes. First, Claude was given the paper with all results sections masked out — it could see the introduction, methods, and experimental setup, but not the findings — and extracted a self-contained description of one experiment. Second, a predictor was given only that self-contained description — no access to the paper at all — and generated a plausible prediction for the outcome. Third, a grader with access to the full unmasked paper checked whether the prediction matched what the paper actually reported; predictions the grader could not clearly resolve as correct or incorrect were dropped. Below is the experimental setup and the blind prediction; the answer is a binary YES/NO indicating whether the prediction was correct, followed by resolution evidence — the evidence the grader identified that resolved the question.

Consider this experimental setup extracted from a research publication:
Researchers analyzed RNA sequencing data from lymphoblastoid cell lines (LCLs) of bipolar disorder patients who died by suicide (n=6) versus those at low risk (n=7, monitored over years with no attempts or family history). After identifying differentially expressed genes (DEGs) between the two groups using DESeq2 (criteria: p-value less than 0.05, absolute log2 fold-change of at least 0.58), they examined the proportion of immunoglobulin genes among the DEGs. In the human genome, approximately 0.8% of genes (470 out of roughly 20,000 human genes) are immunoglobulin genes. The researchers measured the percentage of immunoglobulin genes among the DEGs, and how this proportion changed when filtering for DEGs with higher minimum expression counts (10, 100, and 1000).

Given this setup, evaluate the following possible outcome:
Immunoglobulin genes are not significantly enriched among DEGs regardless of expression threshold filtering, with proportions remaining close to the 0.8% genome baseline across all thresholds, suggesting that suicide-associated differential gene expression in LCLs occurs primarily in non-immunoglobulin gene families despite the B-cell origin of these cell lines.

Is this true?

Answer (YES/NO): NO